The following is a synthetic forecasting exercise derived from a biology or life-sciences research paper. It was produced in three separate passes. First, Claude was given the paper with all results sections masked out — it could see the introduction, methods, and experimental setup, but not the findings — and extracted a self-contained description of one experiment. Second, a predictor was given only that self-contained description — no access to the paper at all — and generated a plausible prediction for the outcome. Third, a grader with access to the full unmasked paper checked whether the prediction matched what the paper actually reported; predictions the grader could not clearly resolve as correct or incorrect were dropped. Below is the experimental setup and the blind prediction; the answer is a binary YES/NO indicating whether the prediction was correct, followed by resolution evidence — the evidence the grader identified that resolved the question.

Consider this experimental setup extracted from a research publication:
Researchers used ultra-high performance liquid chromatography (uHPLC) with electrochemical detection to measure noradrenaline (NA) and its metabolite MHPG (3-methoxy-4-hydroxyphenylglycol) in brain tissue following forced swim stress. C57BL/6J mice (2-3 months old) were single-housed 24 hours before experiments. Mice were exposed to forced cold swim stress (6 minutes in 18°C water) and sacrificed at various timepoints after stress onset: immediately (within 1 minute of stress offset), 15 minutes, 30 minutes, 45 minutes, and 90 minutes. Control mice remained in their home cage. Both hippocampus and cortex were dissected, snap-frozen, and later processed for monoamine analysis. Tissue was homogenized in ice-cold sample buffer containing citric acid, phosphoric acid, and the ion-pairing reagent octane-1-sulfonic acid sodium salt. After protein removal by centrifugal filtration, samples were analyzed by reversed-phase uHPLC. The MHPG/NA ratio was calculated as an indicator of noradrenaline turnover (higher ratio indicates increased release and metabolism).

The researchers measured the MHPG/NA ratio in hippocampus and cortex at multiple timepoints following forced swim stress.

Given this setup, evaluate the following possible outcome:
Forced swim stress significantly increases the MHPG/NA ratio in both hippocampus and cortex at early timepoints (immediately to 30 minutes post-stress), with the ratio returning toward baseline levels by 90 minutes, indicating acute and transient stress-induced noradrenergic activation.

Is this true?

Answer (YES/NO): NO